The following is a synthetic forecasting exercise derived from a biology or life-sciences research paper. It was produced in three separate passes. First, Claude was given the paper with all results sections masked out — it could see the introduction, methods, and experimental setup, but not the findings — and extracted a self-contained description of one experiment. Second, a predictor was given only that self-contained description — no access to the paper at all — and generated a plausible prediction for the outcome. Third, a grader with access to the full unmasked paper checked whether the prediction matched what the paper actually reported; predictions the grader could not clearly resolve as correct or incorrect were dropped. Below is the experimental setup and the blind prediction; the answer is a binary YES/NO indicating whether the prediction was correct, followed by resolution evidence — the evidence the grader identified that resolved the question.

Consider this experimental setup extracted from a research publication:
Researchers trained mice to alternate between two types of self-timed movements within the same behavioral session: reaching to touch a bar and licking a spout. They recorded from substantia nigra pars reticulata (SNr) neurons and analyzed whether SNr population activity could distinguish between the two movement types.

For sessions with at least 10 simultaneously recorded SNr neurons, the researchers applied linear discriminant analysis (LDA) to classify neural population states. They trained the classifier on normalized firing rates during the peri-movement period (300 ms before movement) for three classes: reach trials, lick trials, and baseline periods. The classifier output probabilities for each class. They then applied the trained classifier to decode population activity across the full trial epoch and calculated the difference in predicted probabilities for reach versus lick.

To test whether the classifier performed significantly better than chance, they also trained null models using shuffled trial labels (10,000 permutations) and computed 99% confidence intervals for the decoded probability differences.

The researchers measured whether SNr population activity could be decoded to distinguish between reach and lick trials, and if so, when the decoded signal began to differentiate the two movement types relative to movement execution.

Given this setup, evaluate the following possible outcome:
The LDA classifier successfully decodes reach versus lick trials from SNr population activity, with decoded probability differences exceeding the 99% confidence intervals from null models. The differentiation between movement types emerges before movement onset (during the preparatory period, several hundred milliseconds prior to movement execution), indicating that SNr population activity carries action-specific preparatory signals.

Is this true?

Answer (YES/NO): YES